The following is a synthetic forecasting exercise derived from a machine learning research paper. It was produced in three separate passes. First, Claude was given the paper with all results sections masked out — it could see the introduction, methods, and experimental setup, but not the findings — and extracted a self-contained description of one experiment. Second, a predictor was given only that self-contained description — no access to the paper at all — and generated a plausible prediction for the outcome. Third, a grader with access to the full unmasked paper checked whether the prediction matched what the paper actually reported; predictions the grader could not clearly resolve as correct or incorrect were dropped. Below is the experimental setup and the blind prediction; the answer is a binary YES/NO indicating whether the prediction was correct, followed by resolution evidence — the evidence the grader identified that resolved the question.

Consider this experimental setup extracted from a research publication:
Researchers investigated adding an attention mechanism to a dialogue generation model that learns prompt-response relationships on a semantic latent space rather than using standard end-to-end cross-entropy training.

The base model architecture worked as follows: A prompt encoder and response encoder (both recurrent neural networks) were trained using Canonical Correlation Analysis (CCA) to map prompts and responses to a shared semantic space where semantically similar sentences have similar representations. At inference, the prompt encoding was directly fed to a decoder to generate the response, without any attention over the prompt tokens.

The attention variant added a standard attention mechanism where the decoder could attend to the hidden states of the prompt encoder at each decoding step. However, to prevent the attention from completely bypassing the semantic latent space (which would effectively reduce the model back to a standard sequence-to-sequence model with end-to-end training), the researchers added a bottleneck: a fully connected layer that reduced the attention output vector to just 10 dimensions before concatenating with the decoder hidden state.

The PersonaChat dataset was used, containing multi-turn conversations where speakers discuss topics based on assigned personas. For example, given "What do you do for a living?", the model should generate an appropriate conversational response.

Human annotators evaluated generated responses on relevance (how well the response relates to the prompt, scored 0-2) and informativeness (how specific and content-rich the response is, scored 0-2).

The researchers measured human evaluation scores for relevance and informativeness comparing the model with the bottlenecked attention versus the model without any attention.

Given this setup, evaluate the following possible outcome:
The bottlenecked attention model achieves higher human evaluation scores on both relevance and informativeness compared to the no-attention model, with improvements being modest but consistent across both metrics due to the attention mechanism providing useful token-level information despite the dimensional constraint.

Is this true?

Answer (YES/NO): NO